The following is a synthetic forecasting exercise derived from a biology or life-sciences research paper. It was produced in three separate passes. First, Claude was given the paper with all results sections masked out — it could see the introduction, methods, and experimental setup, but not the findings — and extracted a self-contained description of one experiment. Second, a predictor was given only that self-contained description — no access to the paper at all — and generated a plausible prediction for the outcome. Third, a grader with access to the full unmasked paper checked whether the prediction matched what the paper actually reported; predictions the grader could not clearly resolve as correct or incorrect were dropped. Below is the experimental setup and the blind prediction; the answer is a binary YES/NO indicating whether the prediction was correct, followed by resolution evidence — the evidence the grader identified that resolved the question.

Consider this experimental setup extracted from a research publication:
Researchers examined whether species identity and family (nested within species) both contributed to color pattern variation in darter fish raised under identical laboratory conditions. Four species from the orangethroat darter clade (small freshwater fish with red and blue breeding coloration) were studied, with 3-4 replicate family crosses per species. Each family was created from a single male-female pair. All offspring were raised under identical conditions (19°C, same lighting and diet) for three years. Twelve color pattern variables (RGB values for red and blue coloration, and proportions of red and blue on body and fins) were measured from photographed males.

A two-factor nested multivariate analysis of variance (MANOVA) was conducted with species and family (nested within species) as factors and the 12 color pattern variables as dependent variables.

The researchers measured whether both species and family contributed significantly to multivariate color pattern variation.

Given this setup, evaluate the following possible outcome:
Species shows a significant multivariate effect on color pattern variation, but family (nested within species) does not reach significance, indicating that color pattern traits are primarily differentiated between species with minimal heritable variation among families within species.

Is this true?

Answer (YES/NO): NO